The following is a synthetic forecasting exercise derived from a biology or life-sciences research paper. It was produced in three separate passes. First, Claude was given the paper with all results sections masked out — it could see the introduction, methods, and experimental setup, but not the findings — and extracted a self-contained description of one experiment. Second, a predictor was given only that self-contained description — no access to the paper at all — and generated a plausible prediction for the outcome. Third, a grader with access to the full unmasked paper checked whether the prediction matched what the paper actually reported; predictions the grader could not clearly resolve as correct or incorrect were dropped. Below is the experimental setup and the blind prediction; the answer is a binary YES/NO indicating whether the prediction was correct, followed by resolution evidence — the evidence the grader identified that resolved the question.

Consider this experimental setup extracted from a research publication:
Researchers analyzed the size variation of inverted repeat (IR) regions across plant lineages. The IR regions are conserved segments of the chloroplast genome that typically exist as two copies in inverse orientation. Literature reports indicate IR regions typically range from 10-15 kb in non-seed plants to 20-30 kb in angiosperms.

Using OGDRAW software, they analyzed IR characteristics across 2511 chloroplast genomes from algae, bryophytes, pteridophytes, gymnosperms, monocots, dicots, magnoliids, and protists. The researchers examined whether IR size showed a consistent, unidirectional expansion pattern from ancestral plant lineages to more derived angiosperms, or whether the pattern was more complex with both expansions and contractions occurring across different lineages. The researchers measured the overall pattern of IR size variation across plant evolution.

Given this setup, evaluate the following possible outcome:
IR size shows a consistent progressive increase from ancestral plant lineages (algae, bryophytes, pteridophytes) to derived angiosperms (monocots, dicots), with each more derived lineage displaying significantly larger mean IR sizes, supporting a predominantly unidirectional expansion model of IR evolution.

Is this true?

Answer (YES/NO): NO